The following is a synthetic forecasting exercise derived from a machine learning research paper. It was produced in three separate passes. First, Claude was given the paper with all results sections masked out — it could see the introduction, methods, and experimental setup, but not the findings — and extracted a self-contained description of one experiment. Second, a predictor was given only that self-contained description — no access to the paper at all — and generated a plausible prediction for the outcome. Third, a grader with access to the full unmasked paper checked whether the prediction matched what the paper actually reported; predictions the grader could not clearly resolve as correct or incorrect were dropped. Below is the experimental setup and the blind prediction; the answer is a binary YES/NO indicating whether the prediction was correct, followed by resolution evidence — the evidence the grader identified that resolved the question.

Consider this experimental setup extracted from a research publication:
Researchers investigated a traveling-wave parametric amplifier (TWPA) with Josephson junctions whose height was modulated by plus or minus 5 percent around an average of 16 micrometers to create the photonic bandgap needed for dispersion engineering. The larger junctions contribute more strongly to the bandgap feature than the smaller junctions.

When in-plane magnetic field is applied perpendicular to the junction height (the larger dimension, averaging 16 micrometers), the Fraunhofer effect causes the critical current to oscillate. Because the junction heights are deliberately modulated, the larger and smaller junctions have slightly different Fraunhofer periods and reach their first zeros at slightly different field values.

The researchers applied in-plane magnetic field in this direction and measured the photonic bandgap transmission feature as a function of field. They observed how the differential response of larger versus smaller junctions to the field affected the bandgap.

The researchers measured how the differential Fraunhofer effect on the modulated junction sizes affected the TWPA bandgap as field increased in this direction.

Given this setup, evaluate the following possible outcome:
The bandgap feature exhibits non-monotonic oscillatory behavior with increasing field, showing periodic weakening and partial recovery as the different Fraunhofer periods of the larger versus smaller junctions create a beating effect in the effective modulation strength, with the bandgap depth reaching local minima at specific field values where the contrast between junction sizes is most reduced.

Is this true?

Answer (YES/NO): YES